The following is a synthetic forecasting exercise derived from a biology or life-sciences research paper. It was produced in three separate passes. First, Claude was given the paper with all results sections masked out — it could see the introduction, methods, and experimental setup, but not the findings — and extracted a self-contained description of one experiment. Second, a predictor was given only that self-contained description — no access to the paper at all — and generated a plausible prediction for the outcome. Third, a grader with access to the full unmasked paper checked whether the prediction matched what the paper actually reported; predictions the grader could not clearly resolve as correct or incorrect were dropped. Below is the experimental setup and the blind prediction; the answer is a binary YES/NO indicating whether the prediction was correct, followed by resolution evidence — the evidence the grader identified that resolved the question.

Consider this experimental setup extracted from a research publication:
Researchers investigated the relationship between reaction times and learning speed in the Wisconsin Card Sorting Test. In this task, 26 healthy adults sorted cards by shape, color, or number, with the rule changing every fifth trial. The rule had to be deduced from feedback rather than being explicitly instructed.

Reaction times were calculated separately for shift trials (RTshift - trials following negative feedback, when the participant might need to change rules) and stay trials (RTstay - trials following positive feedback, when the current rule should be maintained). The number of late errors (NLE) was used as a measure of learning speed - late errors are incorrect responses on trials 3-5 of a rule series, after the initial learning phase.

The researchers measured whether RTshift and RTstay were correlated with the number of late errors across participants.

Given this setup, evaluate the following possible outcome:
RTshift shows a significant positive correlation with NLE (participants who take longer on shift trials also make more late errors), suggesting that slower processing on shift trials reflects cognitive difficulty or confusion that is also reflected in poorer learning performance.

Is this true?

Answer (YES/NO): YES